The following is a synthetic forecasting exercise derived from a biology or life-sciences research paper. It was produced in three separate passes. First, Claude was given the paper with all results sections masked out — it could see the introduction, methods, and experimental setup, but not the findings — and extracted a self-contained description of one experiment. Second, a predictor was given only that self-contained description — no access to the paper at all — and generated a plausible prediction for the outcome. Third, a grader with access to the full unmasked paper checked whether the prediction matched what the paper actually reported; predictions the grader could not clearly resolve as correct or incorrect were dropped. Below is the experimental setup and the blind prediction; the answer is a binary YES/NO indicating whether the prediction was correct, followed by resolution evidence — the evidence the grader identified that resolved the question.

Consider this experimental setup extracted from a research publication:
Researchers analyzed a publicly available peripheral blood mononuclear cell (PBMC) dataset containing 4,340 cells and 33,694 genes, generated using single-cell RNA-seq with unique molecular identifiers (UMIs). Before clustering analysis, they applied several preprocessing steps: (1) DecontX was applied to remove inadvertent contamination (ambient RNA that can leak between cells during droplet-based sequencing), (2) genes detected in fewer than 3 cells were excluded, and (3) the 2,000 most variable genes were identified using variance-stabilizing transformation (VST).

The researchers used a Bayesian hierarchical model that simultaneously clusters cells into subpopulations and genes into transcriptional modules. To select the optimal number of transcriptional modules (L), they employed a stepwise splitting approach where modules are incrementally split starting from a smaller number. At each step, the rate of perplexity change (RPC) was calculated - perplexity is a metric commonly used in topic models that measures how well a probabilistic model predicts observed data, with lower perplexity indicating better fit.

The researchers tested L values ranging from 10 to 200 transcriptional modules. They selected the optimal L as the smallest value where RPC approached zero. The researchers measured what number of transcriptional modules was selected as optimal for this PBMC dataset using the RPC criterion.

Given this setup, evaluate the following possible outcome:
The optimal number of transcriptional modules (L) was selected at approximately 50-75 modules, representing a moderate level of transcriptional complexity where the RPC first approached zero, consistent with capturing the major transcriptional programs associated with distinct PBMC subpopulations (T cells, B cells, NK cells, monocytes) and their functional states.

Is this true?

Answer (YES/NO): NO